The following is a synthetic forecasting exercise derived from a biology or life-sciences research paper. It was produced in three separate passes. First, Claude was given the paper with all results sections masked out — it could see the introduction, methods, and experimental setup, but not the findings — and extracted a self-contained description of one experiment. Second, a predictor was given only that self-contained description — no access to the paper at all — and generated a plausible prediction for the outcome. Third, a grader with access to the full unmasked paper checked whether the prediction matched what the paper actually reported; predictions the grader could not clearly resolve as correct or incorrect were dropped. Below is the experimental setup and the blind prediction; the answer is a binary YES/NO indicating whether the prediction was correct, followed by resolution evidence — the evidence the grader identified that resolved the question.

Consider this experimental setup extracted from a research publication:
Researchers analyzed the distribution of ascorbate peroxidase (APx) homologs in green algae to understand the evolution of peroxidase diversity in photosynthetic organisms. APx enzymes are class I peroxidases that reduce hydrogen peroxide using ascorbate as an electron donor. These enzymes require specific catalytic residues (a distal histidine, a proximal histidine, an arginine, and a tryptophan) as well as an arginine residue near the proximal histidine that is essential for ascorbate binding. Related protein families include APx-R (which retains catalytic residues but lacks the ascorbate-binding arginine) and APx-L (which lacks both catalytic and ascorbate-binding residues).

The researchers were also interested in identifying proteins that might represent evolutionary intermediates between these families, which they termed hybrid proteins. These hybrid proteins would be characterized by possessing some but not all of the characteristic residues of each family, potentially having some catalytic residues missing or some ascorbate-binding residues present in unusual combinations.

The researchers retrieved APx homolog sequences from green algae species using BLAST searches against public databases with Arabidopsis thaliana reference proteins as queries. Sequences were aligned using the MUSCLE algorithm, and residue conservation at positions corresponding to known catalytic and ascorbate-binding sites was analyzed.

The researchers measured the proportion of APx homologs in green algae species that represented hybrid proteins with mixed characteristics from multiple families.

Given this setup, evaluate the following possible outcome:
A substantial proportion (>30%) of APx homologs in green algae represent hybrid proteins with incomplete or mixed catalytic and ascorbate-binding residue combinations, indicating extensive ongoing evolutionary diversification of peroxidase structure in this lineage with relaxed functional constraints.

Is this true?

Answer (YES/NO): YES